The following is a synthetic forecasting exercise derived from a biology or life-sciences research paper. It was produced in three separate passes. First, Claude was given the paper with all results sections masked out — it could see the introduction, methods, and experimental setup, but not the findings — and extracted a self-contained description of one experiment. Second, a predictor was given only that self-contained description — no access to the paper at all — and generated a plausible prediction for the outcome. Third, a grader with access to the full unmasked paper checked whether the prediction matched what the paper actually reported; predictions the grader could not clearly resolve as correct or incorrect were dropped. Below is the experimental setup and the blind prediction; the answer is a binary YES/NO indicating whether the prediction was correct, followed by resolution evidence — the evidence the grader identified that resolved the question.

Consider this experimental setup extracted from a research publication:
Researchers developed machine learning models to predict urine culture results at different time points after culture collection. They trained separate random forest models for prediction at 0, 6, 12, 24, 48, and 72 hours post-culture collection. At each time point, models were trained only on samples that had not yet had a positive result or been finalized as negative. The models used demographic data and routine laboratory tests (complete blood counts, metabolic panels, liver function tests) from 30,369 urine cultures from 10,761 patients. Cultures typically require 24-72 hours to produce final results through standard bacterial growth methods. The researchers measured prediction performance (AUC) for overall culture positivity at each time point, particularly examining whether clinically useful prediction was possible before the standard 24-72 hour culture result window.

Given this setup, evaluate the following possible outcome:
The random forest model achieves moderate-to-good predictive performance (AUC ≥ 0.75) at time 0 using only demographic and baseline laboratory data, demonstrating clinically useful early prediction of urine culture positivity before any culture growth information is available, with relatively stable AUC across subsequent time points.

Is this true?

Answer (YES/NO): YES